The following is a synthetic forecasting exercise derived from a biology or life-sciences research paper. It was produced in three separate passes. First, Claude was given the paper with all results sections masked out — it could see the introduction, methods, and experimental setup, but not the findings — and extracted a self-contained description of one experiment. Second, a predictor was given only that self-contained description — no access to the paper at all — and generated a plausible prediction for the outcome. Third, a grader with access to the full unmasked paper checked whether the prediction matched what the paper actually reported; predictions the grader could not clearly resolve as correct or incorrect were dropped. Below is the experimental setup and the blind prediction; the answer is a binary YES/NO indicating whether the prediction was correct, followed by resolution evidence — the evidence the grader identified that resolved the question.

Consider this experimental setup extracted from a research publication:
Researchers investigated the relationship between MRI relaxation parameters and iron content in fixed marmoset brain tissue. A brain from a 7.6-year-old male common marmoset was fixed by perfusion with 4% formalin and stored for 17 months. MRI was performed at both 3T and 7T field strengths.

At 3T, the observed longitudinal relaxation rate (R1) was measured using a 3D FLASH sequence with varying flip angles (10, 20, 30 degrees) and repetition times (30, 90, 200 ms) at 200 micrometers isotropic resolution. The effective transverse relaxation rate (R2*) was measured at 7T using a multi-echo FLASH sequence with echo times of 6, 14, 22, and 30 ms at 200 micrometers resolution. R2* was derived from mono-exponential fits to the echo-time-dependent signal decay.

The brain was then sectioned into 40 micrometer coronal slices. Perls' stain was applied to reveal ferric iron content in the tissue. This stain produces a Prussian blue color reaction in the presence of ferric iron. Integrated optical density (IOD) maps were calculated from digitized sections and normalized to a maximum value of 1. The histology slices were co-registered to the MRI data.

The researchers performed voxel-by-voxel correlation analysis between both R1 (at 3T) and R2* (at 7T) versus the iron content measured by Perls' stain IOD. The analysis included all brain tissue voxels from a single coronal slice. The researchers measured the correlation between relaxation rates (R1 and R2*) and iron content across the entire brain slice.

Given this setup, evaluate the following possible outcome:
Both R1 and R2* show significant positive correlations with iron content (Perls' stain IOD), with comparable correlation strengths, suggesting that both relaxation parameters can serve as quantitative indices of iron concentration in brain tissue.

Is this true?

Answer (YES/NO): YES